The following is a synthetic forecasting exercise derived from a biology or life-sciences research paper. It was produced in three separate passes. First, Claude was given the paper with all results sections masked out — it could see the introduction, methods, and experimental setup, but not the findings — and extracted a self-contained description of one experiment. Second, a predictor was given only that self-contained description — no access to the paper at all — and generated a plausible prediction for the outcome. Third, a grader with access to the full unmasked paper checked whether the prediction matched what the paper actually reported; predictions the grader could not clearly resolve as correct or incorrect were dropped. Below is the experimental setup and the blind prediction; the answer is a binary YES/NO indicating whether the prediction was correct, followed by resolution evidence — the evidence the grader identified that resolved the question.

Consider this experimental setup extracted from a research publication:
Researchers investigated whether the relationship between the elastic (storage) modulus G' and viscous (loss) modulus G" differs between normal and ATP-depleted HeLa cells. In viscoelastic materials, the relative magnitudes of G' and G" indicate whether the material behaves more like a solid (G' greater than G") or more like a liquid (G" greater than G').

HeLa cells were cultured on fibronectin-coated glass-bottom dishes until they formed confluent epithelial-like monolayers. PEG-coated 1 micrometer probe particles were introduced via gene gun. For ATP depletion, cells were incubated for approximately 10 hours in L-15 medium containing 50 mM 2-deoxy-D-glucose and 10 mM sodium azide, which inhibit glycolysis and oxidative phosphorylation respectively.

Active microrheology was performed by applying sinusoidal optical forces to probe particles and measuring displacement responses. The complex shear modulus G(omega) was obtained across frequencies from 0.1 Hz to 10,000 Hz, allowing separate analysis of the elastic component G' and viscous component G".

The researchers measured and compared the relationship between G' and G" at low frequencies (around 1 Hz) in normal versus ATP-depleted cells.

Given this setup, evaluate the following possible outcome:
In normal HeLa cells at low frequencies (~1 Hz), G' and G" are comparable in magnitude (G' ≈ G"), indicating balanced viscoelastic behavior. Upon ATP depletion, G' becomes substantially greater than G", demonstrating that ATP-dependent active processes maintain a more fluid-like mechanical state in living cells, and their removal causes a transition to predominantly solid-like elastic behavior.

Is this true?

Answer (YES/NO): YES